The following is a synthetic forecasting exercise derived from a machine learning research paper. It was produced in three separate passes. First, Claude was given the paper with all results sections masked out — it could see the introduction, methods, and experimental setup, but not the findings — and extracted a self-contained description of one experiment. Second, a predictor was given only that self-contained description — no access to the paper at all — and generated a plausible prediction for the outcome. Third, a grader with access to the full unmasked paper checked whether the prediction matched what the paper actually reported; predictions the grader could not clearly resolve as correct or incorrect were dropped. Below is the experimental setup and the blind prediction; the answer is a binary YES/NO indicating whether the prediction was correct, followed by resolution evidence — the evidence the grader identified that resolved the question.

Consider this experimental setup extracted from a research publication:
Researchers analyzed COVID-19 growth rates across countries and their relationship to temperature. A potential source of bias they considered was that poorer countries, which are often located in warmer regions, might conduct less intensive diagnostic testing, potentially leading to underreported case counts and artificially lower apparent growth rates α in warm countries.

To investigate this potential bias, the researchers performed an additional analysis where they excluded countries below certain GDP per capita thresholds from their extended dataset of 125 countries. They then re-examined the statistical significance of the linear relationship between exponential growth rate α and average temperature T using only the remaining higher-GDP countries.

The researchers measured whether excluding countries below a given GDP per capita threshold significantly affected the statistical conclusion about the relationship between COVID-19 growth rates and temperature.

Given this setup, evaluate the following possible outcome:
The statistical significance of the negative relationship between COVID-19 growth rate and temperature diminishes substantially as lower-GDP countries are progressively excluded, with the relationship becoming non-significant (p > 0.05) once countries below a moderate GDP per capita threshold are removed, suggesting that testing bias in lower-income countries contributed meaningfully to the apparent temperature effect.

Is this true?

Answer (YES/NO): NO